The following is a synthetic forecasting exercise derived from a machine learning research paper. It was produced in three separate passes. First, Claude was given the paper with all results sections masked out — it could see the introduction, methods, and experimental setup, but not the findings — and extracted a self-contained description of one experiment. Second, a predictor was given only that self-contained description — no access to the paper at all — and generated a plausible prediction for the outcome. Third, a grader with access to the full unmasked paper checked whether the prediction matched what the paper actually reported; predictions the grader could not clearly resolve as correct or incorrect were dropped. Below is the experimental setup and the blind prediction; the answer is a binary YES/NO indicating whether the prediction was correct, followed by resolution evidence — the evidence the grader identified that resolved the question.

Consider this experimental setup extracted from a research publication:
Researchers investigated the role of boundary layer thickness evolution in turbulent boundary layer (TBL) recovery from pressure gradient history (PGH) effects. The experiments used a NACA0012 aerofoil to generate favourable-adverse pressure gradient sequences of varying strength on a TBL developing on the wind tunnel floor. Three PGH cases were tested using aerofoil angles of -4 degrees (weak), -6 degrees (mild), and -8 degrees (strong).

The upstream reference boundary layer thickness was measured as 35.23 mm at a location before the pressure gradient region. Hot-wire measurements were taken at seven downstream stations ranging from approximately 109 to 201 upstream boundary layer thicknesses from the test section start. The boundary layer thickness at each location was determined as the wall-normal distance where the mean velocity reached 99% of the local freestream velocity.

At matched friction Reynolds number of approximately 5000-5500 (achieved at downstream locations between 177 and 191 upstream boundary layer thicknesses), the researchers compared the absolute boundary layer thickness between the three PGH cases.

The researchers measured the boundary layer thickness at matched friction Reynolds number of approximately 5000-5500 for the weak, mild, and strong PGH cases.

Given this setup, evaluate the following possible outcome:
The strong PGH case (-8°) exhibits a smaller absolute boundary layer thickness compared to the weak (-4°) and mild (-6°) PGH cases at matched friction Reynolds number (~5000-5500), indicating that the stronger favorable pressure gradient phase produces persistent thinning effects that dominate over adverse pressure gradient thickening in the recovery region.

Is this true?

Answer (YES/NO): NO